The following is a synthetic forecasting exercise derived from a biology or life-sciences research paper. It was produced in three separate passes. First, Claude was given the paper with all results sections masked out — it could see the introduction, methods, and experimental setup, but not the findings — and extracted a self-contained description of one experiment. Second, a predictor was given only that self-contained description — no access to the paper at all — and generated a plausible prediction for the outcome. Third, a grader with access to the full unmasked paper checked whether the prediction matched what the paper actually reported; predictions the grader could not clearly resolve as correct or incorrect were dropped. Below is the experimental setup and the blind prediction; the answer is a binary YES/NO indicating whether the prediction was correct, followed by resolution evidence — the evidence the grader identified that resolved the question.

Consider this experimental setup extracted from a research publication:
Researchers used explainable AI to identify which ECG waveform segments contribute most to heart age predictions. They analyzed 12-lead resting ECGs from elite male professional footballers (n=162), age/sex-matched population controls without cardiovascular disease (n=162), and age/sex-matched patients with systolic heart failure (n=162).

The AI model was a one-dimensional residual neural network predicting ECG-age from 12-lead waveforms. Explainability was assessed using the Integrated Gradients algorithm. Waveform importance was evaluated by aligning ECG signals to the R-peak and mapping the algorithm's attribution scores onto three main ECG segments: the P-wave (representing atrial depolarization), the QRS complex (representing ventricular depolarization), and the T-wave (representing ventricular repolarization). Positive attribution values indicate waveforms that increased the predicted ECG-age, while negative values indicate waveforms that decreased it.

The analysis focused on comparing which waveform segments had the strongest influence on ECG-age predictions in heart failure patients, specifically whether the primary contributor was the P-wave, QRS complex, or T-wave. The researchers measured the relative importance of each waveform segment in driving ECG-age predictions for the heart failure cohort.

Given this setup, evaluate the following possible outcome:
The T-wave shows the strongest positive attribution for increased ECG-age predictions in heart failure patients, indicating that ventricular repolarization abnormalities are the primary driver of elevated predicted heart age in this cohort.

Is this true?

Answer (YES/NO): NO